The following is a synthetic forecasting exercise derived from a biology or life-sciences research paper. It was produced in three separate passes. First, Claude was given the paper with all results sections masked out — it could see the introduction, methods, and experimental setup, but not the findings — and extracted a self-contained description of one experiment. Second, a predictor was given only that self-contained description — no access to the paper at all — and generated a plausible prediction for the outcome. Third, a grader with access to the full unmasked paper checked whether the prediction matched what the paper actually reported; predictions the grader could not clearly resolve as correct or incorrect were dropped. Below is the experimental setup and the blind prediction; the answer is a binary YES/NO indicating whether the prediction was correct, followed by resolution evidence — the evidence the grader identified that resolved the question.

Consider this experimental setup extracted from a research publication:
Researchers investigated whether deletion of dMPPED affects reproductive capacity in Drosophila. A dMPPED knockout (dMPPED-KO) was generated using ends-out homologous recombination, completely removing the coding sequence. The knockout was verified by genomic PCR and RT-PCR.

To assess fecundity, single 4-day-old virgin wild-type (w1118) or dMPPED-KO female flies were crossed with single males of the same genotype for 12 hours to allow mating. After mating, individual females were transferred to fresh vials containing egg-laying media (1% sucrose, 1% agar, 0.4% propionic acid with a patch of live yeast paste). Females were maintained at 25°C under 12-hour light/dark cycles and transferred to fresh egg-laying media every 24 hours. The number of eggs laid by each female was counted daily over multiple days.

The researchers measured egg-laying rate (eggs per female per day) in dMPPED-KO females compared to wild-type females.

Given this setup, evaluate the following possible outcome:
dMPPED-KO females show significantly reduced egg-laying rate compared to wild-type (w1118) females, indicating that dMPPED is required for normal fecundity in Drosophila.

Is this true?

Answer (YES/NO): NO